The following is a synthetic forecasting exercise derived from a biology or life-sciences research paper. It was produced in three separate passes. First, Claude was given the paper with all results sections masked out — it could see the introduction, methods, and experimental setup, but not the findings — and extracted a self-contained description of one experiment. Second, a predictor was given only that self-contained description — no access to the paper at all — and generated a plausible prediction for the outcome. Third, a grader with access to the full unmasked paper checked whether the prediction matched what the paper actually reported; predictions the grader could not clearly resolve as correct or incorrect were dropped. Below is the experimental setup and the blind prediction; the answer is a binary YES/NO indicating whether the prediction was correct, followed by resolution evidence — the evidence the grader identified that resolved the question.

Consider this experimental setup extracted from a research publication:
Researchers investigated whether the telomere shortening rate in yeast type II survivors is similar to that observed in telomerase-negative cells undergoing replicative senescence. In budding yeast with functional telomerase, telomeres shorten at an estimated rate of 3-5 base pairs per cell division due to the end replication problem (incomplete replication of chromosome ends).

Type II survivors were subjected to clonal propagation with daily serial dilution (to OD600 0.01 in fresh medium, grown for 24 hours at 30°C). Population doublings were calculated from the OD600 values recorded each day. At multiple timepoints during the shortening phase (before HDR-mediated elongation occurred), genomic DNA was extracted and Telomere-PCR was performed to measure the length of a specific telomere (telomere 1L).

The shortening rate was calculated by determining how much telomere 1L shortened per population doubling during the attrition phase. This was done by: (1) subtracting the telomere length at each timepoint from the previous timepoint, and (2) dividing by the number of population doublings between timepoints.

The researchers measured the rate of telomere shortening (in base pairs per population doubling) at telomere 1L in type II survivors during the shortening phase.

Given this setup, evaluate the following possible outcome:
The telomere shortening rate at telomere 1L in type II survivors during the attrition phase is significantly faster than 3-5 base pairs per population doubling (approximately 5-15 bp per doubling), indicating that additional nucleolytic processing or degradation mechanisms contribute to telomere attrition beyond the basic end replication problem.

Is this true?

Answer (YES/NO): NO